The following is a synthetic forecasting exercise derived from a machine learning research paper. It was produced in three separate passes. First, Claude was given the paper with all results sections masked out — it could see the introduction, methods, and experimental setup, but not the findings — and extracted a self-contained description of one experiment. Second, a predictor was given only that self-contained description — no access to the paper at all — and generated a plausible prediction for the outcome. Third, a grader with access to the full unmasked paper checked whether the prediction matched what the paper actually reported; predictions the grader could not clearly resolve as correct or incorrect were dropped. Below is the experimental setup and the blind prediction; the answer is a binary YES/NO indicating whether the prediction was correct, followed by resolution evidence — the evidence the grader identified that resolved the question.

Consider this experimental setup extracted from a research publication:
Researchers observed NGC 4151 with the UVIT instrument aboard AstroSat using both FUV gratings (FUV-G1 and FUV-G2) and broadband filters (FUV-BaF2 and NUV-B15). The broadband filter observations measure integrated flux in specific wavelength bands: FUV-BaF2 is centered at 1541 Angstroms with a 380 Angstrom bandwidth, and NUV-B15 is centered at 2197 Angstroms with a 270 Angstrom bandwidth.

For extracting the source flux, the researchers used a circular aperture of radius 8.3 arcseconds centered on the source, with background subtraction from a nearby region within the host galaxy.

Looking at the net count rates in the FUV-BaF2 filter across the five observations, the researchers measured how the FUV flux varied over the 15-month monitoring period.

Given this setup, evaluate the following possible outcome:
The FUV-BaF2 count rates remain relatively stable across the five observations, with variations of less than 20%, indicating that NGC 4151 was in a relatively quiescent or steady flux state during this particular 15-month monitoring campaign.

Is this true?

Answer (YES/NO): NO